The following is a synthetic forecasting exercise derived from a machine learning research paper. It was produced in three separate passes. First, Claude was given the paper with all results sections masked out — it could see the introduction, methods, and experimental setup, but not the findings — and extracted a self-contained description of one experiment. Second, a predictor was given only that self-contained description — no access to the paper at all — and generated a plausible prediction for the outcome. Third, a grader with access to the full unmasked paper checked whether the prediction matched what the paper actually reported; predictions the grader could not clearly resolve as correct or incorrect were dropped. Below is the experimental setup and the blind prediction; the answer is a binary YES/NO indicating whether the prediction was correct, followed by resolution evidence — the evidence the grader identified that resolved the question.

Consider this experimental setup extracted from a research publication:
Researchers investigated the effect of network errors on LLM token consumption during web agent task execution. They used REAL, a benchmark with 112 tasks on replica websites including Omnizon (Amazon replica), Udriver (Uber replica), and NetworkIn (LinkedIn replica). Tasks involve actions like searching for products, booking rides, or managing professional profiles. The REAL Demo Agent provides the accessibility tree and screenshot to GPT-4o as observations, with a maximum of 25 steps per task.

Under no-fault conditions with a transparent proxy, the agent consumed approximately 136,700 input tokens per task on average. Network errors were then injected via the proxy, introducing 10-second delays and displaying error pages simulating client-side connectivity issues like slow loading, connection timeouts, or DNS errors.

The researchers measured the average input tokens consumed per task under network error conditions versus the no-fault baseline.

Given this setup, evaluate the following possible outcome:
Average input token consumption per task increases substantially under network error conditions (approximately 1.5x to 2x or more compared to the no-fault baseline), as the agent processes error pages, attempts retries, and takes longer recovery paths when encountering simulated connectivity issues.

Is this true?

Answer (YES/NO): NO